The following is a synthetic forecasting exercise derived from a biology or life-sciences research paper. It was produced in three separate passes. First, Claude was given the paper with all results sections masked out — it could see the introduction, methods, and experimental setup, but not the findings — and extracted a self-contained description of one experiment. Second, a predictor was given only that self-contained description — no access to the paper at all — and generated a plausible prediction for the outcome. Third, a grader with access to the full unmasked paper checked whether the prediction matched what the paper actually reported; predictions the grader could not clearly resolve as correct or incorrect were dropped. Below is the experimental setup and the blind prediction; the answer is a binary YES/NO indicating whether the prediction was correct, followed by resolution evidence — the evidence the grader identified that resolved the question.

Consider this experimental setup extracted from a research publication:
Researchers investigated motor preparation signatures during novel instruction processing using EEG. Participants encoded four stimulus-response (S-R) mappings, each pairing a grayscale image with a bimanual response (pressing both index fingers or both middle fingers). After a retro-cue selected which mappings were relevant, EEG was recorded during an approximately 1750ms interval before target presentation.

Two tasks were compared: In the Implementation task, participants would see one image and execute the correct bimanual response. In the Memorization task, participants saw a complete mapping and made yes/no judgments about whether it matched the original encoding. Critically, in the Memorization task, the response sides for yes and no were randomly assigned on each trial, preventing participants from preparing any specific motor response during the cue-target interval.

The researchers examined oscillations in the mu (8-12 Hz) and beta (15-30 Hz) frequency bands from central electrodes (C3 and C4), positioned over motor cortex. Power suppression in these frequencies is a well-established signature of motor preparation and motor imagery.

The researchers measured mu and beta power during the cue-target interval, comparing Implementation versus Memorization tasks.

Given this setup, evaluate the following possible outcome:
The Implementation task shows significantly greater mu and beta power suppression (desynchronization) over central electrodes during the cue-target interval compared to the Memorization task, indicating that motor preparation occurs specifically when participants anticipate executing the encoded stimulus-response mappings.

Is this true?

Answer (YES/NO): YES